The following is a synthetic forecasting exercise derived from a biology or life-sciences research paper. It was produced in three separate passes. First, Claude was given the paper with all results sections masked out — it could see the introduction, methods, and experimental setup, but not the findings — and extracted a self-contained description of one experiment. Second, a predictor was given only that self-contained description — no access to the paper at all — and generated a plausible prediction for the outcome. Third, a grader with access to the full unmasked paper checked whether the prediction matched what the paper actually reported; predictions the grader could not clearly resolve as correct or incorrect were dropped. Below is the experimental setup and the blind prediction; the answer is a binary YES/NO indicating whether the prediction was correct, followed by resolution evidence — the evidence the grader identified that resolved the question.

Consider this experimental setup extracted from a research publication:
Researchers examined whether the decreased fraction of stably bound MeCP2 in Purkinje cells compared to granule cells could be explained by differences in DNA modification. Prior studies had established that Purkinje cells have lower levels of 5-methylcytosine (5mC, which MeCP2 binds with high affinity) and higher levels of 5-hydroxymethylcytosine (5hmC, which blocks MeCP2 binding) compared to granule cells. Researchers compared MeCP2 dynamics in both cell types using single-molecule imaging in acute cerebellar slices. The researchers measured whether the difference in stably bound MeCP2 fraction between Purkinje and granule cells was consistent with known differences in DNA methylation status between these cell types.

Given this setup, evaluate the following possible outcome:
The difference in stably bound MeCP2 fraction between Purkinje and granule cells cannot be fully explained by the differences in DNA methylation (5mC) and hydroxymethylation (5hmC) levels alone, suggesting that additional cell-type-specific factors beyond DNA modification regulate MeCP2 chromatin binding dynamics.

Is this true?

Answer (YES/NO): NO